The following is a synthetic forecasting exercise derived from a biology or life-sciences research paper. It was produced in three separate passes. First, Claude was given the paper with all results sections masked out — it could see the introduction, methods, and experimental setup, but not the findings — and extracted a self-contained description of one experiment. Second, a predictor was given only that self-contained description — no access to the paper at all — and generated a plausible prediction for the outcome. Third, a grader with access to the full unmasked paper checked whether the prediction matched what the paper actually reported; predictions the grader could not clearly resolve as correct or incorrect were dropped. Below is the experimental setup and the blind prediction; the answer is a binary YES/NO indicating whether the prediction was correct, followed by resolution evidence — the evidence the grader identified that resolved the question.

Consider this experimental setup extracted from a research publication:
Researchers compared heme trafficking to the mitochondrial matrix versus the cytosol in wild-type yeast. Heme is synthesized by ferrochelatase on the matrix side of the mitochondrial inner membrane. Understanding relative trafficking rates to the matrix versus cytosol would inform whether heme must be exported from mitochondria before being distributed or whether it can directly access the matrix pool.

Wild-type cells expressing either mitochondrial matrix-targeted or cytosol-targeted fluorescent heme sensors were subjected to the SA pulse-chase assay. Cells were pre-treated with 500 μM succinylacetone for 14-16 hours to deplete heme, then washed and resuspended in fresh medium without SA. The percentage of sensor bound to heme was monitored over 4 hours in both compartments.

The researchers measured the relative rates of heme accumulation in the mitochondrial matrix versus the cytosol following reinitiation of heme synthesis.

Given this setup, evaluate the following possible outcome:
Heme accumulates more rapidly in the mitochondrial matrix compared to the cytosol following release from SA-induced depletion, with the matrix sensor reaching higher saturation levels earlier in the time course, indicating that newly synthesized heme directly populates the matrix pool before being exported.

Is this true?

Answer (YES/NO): NO